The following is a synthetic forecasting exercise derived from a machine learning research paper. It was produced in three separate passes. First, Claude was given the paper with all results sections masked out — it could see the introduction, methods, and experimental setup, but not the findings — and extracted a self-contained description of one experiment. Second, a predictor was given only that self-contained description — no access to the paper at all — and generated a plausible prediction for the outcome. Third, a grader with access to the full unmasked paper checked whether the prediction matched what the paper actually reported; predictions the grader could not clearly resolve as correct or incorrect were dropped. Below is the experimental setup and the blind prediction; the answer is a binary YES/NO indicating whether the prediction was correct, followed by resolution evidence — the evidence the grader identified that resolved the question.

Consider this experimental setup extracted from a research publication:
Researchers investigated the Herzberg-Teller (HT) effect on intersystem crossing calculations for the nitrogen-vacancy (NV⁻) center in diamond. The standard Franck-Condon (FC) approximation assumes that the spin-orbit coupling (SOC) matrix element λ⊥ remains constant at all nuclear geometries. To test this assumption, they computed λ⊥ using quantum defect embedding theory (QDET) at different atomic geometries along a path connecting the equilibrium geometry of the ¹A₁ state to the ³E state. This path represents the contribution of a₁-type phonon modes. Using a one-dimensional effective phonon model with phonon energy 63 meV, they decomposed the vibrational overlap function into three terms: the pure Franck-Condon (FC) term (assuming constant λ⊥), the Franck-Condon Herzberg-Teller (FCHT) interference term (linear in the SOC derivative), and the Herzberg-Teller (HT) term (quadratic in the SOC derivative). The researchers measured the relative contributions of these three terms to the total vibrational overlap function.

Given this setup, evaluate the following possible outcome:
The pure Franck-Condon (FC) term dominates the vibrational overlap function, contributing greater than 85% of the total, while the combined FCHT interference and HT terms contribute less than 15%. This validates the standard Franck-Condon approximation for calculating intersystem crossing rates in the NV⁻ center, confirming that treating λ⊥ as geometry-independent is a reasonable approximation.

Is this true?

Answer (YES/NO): NO